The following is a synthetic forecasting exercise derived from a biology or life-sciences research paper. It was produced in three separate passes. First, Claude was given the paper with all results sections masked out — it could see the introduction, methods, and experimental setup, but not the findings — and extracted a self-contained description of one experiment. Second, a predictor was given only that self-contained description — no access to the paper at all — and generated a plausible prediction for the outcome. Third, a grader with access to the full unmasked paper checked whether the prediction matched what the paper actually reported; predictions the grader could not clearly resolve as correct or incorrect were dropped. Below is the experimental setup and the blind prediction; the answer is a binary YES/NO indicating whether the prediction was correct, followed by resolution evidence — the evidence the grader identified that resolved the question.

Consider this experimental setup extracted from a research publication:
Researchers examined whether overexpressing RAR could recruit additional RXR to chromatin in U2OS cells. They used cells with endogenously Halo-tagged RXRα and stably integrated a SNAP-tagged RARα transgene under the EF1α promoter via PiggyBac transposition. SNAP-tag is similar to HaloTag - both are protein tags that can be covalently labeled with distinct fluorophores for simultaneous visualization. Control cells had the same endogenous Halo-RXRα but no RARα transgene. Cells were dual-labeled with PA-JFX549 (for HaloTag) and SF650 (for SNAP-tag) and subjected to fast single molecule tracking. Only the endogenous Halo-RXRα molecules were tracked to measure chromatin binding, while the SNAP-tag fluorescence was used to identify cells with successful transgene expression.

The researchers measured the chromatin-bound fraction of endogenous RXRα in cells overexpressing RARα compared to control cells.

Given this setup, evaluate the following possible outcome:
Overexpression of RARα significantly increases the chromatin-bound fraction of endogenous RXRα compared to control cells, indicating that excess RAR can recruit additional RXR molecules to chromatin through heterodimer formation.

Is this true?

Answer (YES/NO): YES